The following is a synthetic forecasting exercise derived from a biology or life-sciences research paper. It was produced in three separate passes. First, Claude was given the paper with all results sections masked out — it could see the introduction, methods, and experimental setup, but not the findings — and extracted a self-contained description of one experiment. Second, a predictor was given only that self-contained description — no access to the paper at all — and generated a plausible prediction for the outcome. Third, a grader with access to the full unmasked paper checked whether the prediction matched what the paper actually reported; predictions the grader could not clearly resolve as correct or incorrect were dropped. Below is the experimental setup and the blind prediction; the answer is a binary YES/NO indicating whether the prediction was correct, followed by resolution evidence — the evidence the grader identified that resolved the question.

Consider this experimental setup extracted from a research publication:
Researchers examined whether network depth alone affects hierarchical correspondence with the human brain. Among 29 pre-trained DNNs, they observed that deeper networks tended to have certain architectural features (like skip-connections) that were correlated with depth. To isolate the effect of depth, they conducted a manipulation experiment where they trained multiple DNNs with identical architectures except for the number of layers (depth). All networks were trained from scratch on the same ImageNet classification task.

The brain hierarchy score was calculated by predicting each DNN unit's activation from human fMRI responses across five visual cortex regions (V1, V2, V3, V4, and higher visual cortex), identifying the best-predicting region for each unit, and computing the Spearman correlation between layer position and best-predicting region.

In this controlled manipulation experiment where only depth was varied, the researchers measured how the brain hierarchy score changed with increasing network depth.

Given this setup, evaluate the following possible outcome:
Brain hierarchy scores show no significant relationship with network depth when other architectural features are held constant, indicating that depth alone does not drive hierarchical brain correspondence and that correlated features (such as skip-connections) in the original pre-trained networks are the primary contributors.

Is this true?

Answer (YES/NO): NO